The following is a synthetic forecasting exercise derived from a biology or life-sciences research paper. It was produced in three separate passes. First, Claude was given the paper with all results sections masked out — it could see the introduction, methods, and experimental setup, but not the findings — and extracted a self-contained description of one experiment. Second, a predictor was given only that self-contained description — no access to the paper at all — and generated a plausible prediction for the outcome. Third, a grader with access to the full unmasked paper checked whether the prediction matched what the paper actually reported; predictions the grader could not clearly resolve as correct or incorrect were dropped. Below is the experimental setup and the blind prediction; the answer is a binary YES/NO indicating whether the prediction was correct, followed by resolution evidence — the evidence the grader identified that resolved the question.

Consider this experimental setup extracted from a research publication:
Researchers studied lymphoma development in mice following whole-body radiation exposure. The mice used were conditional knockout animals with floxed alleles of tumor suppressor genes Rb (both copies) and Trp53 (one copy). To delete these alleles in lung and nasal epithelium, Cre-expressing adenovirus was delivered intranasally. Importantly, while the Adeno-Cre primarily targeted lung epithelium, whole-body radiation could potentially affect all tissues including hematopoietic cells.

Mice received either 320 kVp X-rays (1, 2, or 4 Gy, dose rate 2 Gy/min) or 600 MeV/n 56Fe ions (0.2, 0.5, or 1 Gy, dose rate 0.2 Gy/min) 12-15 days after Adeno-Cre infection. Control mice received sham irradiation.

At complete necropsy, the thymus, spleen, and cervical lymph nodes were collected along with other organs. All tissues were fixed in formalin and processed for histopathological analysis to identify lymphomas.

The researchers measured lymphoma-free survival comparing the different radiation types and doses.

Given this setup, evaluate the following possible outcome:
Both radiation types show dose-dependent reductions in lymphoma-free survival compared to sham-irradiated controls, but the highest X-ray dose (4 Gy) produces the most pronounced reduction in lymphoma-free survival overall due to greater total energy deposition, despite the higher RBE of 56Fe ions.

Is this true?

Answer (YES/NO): NO